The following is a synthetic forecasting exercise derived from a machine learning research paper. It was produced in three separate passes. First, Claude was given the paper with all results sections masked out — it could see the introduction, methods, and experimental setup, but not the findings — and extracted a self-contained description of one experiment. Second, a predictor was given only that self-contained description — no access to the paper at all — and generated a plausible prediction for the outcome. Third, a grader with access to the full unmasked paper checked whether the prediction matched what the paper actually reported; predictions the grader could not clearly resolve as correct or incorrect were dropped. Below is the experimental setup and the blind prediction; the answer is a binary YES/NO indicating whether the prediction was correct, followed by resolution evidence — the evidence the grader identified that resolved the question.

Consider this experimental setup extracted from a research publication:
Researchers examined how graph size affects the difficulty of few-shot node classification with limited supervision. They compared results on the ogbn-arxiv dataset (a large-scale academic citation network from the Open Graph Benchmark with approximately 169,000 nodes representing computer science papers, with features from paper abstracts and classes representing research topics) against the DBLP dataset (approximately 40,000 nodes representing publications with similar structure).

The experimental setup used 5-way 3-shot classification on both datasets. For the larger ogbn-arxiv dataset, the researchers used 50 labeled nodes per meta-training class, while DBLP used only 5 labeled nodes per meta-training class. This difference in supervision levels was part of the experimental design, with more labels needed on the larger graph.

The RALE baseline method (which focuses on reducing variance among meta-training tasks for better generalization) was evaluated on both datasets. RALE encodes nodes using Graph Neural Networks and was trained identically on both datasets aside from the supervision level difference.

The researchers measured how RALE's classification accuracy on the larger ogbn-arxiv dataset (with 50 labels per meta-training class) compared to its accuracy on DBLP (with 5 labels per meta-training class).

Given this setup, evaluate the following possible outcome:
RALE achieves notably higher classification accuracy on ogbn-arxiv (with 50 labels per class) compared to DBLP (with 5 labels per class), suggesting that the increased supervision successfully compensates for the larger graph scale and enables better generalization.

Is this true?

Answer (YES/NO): NO